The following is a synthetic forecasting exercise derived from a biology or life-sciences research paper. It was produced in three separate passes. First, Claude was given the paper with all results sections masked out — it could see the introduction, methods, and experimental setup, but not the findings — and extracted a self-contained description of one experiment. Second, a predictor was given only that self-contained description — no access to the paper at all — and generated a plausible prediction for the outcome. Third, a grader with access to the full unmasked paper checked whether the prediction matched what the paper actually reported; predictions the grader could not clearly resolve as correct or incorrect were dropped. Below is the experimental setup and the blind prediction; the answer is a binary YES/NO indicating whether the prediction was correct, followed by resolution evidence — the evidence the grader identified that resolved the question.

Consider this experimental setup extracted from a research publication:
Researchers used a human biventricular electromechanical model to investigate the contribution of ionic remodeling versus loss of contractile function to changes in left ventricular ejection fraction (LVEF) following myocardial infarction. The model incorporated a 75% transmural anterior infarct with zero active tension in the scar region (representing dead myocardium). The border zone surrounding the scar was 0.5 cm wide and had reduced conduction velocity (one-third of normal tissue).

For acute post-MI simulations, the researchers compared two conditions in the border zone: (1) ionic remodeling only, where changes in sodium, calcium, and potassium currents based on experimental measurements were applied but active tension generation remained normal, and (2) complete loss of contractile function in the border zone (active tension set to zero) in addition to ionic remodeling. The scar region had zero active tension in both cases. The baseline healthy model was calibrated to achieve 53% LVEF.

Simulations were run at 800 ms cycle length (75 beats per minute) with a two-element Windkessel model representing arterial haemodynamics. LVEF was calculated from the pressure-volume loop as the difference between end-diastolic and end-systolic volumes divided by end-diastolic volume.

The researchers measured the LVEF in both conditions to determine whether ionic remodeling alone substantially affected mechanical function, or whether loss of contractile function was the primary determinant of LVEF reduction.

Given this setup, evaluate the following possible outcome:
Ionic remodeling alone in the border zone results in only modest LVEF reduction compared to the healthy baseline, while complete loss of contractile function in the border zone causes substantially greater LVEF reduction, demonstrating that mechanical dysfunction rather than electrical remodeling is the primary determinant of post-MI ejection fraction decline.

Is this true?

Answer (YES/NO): NO